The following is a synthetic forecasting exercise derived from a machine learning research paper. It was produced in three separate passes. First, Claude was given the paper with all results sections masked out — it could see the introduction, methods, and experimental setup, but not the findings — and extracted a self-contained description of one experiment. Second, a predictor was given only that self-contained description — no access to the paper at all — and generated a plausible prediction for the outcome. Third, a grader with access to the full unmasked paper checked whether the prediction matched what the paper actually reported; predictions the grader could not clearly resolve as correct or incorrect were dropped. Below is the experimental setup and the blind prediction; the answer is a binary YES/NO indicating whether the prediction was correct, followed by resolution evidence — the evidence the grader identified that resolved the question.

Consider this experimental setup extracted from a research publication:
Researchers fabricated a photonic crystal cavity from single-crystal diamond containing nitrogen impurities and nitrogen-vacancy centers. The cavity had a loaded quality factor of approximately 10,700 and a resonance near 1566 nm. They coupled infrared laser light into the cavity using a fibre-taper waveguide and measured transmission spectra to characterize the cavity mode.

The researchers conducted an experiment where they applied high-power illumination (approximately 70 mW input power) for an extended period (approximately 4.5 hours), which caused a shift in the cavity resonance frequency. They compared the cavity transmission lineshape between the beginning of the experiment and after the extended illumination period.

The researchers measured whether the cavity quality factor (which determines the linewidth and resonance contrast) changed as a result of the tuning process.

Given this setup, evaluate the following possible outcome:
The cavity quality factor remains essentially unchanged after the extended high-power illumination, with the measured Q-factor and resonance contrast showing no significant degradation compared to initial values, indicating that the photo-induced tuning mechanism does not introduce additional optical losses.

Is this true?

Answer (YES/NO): YES